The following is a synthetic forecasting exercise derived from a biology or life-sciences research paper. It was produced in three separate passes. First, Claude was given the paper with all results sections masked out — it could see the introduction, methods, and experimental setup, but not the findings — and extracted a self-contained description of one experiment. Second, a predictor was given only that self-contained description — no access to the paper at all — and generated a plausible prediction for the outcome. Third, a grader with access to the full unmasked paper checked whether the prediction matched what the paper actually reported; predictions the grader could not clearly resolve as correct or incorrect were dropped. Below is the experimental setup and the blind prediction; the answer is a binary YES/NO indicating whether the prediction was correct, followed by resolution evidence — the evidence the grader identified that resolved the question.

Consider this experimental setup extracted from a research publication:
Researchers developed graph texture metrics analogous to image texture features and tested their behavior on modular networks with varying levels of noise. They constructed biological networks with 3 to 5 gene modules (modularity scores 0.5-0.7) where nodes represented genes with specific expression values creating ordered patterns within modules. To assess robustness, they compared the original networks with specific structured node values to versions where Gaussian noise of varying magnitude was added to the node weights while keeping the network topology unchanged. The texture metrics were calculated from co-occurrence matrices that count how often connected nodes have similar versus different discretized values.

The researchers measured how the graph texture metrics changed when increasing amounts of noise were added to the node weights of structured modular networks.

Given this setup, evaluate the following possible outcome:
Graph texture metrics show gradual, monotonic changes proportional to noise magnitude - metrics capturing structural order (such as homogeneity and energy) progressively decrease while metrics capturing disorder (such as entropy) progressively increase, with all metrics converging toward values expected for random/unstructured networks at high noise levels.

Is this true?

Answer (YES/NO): NO